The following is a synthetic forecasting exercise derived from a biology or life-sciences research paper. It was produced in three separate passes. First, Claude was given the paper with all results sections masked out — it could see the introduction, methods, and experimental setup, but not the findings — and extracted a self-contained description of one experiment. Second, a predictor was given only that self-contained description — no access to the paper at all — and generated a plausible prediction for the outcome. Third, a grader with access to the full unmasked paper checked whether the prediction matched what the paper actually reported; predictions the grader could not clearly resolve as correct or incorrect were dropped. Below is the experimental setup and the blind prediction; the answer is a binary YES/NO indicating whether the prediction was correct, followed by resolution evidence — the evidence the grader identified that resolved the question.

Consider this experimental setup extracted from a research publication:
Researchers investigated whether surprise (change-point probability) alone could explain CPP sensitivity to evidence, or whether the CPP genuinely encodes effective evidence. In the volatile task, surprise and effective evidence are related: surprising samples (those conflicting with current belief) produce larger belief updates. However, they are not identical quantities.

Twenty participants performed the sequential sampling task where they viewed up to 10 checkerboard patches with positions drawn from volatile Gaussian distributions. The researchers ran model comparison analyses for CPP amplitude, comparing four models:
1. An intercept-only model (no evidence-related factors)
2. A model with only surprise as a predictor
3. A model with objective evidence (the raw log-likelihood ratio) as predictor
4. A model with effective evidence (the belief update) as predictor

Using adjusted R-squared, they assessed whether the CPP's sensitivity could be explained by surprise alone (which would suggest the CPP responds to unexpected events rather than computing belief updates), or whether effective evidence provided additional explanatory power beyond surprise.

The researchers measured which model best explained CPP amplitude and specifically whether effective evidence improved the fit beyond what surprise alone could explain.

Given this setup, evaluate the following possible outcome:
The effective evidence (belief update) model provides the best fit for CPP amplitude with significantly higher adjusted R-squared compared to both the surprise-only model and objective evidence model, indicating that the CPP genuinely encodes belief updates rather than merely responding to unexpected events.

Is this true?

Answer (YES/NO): YES